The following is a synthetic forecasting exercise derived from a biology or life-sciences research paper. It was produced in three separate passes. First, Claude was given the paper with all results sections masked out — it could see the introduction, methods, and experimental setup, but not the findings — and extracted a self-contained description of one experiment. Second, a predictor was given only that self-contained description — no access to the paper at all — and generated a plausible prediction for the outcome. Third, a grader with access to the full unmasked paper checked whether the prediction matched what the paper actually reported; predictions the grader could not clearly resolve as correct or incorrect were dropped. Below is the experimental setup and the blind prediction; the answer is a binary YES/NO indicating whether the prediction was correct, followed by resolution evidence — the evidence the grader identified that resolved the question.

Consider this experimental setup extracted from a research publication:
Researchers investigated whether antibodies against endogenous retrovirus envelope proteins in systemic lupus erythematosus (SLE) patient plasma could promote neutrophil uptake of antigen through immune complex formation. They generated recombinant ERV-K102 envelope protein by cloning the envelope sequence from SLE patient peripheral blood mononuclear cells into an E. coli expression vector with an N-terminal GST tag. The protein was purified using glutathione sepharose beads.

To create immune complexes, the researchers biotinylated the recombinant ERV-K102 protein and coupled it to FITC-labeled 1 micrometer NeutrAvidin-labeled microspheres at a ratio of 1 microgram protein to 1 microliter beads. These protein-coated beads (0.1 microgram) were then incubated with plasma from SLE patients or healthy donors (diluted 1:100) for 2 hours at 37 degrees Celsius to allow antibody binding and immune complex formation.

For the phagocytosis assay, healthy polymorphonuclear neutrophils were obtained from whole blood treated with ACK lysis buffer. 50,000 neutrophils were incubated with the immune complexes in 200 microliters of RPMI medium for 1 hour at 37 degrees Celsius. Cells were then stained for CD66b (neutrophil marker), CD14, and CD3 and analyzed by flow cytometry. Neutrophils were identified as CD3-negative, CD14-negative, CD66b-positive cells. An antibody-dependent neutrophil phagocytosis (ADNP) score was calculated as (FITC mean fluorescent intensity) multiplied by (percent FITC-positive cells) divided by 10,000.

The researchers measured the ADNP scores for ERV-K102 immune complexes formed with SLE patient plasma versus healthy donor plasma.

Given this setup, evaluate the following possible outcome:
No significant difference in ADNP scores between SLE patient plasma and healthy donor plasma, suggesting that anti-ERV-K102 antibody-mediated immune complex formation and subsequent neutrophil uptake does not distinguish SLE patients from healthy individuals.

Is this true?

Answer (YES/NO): NO